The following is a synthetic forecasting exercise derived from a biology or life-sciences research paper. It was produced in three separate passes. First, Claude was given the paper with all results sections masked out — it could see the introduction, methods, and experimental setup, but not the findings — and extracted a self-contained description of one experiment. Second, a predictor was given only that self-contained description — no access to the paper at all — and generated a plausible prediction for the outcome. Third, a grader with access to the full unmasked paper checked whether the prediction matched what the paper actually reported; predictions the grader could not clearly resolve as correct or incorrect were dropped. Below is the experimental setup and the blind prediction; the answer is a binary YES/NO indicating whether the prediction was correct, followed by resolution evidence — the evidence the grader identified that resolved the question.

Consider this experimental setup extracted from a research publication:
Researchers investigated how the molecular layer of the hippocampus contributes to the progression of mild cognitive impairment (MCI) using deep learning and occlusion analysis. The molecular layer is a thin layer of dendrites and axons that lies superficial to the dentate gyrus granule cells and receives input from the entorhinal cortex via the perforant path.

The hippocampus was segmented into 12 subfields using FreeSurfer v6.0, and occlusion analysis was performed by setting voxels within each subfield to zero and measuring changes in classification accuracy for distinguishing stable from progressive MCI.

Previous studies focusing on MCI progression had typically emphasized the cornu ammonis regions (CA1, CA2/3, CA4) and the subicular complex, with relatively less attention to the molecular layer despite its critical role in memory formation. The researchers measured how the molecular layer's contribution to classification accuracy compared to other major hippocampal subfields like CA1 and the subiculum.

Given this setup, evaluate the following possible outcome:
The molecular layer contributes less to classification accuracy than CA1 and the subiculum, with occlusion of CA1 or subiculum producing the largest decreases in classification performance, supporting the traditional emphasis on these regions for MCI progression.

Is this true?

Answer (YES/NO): NO